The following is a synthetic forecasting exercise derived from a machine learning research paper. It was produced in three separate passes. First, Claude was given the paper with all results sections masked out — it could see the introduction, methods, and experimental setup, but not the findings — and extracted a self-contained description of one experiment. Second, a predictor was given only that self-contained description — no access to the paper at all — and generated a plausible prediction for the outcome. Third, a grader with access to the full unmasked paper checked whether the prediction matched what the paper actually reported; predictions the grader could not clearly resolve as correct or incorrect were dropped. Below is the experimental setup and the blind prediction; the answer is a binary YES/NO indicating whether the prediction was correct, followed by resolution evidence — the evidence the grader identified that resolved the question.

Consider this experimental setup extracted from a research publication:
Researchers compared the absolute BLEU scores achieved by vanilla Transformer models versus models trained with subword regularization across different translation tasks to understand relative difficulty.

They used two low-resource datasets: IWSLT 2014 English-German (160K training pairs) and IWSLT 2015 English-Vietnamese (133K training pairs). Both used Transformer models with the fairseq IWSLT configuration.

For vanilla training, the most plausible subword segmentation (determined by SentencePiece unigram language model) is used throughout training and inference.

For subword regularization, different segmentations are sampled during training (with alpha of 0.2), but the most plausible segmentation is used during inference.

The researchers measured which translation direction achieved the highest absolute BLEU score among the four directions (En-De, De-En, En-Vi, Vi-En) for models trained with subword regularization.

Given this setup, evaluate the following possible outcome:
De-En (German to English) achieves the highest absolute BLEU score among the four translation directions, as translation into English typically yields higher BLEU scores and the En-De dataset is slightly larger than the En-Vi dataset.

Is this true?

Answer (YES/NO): YES